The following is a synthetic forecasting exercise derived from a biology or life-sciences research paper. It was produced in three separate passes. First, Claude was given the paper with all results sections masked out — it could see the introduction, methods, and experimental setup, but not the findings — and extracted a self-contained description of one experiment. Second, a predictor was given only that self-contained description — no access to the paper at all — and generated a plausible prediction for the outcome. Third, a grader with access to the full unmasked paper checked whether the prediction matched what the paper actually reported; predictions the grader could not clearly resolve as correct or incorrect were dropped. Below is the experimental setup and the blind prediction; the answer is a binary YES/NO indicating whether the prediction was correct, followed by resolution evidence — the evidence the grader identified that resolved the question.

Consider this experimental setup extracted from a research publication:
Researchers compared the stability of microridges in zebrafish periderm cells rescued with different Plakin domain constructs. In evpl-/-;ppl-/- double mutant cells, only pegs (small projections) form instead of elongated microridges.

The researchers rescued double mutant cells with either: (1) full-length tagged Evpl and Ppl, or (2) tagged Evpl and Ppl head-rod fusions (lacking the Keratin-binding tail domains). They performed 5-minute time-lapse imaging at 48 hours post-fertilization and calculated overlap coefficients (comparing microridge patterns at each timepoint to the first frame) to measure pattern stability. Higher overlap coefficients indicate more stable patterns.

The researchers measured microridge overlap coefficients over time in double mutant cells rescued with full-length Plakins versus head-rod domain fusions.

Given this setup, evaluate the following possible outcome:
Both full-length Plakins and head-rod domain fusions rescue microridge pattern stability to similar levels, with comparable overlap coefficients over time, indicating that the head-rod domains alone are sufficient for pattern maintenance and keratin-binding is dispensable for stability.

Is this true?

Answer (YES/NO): NO